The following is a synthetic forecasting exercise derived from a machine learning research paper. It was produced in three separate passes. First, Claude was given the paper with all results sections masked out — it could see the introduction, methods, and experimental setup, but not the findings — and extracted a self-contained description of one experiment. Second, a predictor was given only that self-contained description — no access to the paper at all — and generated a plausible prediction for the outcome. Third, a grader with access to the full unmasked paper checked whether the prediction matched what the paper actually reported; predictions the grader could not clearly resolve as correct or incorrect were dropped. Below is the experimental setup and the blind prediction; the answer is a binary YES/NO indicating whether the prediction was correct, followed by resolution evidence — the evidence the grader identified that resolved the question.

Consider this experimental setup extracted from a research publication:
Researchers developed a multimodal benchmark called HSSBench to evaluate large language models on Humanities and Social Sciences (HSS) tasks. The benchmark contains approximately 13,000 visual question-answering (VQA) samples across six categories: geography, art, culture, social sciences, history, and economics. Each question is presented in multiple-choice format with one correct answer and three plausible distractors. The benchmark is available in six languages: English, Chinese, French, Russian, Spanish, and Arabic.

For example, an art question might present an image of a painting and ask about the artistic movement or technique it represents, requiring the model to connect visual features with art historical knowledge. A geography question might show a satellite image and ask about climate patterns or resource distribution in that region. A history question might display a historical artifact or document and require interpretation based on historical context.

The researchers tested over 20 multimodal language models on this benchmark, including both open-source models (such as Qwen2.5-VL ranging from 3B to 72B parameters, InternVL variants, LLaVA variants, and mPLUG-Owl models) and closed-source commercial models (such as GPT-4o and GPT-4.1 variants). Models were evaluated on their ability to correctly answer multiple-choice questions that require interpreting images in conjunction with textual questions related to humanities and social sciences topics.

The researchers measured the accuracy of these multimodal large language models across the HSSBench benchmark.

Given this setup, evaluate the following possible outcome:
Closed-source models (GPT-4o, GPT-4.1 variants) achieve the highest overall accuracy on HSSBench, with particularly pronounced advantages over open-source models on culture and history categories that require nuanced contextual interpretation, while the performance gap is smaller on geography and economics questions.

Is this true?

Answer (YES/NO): NO